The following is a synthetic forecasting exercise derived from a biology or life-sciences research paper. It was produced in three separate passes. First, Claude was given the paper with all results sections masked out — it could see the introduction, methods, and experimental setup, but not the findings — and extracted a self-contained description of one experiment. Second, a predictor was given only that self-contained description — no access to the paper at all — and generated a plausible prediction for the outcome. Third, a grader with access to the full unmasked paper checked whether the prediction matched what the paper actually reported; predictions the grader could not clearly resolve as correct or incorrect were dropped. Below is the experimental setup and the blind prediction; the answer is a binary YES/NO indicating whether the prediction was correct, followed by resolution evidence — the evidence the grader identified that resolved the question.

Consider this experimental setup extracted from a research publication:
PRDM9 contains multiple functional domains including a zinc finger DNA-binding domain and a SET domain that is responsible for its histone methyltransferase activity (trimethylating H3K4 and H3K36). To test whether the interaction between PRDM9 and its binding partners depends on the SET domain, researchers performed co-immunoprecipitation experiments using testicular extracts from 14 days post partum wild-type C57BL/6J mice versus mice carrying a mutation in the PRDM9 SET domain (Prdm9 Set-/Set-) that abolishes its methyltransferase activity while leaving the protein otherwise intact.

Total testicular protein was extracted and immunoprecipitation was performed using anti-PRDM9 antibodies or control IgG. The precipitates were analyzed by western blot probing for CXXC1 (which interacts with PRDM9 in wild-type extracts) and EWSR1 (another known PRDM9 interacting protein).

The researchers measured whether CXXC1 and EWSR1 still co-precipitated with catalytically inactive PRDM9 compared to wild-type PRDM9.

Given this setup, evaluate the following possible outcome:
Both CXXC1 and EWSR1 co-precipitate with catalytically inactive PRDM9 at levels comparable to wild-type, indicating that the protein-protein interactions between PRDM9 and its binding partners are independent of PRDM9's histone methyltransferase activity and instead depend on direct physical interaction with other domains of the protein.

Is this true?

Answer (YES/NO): NO